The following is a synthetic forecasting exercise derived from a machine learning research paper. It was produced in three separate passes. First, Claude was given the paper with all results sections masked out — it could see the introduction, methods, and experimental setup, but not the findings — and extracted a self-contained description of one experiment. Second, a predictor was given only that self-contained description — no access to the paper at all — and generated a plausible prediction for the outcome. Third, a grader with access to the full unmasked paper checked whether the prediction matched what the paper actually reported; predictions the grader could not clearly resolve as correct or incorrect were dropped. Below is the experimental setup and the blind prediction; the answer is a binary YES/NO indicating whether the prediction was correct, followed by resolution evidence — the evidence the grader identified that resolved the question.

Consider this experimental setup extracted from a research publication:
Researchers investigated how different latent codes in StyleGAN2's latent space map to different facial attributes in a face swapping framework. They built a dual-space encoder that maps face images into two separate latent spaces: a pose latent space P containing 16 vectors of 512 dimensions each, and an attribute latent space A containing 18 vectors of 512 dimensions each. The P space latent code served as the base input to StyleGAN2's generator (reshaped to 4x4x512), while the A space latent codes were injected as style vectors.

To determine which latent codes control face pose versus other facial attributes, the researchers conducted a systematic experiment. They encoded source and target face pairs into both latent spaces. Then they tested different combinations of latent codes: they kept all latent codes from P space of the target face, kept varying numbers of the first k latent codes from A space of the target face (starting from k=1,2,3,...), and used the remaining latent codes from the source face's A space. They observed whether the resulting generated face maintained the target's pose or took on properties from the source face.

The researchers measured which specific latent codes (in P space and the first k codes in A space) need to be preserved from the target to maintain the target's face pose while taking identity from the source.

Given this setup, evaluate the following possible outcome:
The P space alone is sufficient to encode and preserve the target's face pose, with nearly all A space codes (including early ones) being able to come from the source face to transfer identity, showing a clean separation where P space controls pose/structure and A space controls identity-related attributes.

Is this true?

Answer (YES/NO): NO